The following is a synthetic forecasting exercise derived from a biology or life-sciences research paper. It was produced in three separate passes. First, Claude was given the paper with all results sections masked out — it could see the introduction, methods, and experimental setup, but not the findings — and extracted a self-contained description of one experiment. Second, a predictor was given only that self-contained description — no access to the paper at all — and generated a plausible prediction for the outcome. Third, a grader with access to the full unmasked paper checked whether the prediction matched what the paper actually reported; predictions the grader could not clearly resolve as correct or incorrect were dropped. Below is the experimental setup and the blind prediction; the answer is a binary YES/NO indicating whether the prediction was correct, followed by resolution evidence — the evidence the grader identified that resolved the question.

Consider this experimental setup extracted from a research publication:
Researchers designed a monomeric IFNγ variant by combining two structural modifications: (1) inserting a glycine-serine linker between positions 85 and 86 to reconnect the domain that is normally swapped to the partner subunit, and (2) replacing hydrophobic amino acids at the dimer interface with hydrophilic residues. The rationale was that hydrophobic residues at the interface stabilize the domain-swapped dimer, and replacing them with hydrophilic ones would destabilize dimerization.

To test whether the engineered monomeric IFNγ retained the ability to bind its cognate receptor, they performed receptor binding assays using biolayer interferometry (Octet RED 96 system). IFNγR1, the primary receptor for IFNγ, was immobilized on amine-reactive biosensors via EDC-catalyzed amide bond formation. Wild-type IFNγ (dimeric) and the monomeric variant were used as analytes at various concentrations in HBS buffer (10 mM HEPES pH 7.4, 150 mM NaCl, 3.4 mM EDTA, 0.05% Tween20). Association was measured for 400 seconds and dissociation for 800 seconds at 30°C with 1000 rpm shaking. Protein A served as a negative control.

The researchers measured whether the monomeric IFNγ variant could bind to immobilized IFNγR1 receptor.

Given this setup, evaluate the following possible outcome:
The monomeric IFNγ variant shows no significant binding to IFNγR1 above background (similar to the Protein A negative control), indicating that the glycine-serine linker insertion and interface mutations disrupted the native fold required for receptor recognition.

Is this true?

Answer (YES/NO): NO